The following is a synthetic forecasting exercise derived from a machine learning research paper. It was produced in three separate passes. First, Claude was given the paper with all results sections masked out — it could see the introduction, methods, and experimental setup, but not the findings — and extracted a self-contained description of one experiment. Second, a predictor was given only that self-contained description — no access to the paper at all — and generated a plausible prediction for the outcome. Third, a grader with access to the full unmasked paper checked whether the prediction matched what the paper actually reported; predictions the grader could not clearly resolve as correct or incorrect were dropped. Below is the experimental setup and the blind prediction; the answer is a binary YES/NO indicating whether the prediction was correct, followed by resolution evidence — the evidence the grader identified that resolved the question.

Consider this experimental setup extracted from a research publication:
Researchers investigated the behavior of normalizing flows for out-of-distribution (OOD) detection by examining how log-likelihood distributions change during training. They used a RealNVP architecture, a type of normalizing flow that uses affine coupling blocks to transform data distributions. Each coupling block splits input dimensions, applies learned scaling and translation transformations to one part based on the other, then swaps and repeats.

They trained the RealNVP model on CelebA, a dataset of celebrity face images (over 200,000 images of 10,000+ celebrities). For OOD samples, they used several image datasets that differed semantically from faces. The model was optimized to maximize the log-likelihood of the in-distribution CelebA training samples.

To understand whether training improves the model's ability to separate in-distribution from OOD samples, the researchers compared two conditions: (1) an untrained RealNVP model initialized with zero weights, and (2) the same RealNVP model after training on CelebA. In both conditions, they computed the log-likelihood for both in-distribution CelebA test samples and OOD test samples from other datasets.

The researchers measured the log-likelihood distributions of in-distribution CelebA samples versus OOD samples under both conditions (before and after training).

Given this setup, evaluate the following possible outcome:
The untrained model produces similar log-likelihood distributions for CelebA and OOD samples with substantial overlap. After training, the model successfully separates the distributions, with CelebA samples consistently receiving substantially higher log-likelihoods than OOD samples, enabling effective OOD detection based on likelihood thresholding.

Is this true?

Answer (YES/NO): NO